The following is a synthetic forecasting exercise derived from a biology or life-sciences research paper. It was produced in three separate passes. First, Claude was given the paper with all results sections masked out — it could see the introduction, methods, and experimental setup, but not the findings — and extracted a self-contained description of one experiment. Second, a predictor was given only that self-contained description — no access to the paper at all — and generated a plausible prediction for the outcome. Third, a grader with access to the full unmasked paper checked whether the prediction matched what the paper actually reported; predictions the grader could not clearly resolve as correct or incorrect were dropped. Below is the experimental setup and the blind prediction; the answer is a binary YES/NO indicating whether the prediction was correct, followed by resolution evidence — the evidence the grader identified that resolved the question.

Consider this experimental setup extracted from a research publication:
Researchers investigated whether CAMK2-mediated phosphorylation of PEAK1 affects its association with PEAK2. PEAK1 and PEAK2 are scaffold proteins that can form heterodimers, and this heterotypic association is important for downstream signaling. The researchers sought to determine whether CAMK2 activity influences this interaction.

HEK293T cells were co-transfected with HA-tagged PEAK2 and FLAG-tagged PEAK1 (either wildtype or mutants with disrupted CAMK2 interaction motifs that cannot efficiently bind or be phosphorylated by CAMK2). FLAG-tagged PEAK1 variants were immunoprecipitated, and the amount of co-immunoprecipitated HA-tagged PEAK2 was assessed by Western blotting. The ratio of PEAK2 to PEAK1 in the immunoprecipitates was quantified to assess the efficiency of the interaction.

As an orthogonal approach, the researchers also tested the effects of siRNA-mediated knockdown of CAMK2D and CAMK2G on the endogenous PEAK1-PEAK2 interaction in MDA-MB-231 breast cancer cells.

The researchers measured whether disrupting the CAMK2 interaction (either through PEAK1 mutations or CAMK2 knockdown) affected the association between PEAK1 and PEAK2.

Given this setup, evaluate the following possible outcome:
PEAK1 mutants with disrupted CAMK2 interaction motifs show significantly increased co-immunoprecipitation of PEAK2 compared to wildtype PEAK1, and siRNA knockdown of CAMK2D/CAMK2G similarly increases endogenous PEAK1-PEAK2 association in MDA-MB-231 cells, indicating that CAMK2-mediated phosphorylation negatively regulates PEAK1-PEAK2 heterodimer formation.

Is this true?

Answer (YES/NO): NO